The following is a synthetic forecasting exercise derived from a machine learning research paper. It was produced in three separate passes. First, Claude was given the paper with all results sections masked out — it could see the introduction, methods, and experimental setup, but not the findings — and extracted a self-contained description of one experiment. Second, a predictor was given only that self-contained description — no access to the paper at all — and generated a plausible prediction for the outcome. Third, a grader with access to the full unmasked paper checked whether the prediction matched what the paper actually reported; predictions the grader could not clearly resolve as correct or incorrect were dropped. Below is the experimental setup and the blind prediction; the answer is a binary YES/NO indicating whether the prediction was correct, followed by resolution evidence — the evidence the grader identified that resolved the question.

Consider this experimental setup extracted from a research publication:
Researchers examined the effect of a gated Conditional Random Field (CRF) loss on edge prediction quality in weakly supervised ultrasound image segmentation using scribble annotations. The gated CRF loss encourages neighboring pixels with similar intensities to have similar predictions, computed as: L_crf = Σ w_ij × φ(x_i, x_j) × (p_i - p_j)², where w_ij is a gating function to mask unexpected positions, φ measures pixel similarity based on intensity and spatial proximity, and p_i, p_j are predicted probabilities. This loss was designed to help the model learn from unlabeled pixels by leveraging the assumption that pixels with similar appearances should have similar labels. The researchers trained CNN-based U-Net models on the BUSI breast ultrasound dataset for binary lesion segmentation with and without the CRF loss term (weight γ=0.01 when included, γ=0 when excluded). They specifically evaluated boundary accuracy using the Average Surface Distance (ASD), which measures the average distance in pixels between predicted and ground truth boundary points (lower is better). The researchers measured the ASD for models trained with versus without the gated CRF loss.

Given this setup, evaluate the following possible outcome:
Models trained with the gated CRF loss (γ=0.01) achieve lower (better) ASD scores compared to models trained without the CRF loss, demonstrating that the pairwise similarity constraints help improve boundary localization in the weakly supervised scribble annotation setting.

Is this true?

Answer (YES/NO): YES